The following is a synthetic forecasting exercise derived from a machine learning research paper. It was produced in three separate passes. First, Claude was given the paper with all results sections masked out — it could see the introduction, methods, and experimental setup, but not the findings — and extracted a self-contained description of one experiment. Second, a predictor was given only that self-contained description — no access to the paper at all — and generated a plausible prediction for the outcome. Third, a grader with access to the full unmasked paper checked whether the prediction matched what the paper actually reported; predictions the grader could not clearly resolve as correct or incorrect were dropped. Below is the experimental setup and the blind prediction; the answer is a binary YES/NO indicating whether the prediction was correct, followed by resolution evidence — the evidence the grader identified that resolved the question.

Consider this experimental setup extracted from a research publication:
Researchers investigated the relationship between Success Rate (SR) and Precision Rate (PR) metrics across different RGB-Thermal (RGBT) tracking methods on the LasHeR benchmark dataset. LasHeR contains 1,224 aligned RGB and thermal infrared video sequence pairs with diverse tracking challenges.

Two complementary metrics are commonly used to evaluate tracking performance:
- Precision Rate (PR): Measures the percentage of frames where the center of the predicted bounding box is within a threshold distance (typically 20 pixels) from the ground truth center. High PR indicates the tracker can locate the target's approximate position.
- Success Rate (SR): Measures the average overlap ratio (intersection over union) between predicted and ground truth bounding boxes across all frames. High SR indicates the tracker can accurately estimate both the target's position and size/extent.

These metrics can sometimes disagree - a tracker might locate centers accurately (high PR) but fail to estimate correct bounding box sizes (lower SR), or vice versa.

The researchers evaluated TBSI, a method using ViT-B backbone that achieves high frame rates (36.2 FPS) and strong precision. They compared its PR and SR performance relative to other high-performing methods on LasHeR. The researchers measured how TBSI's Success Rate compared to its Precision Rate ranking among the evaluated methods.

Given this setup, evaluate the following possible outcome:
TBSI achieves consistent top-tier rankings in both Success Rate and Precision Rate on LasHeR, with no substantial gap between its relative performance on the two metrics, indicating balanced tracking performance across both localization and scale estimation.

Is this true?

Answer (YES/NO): NO